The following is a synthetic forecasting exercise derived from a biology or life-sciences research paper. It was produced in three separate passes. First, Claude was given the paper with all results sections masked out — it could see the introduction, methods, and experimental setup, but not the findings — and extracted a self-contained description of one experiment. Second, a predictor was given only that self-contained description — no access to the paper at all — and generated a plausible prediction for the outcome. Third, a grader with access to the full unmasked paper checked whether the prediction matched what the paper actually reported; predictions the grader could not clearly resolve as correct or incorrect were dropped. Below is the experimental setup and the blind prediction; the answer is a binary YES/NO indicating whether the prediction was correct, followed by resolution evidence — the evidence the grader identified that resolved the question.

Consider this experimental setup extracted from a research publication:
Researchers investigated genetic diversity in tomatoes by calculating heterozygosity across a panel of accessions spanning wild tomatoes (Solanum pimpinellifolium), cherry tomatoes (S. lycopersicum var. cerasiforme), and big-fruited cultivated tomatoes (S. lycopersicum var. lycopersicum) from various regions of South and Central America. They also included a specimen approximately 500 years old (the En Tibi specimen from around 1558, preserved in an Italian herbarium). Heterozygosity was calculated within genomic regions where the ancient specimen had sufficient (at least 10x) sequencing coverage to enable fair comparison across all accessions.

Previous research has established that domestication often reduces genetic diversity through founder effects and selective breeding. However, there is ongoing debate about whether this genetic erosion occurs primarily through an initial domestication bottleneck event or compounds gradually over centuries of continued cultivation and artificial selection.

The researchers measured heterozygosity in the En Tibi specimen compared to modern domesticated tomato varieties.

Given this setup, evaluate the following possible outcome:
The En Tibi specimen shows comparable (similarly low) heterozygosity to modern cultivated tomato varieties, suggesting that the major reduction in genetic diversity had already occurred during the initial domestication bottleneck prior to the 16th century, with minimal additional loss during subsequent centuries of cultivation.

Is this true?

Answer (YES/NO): NO